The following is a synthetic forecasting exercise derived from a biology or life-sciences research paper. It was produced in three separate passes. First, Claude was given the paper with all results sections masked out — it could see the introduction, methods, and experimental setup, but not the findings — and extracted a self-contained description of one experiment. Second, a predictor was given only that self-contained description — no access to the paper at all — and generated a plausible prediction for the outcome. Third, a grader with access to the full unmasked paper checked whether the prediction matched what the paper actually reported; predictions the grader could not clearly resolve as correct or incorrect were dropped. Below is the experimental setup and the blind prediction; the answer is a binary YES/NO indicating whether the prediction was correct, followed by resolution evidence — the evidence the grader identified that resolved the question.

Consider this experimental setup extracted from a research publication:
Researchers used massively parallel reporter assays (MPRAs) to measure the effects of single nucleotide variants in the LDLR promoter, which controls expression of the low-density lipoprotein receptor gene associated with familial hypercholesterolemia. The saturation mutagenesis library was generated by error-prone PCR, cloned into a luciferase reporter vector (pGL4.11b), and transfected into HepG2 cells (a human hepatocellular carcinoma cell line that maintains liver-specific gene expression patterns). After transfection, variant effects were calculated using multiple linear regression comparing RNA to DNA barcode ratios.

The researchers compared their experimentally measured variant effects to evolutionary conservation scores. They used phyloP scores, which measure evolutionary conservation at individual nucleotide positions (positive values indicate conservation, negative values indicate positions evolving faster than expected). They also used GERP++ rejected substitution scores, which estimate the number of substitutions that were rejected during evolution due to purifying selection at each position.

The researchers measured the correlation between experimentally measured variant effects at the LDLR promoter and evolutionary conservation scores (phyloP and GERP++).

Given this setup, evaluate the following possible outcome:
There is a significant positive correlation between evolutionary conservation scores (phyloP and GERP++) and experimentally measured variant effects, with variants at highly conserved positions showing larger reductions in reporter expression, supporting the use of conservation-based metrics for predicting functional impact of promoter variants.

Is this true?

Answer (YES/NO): YES